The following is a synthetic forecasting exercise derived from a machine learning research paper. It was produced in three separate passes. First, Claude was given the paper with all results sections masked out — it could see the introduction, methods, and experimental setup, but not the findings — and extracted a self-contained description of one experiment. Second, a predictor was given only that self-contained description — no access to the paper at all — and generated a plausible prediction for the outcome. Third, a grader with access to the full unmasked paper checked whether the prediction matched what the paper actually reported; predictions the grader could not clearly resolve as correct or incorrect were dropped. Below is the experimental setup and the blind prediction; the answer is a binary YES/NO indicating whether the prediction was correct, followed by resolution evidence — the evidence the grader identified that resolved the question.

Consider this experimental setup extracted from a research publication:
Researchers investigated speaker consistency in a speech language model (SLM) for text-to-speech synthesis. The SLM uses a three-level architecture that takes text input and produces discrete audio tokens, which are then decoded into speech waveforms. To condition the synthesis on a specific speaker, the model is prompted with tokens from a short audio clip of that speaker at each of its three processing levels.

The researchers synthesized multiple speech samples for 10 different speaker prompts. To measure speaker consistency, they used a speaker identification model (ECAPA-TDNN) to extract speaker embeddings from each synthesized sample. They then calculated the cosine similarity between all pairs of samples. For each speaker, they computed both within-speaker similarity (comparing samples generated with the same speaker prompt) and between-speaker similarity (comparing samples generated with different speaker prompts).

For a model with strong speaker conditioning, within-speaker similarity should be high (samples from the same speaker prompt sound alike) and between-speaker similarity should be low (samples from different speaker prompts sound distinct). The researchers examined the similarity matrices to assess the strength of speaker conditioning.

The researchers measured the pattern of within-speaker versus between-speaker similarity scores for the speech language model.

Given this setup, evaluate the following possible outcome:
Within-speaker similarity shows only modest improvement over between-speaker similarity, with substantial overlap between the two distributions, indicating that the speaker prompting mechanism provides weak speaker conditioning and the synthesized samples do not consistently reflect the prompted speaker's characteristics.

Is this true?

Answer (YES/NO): YES